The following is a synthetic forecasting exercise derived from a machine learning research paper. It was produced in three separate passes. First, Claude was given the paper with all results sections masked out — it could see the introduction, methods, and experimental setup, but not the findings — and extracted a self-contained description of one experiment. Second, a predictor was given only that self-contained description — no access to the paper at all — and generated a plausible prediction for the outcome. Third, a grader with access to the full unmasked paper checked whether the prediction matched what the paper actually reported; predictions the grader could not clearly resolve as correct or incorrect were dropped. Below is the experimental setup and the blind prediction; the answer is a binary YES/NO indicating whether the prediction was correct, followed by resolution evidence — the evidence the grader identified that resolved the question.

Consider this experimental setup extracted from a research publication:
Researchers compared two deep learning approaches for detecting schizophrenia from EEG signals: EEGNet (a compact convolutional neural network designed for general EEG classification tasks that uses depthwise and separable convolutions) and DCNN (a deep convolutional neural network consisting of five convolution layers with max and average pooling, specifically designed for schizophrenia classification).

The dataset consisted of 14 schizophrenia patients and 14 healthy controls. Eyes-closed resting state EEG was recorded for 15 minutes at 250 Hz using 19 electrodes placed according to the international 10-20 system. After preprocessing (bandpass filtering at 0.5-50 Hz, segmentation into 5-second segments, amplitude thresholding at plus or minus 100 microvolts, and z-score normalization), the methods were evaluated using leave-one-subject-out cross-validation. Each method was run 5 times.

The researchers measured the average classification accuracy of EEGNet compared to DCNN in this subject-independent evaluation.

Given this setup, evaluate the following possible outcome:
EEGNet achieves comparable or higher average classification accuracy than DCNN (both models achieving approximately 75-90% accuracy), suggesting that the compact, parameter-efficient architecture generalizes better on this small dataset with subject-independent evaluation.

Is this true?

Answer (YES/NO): NO